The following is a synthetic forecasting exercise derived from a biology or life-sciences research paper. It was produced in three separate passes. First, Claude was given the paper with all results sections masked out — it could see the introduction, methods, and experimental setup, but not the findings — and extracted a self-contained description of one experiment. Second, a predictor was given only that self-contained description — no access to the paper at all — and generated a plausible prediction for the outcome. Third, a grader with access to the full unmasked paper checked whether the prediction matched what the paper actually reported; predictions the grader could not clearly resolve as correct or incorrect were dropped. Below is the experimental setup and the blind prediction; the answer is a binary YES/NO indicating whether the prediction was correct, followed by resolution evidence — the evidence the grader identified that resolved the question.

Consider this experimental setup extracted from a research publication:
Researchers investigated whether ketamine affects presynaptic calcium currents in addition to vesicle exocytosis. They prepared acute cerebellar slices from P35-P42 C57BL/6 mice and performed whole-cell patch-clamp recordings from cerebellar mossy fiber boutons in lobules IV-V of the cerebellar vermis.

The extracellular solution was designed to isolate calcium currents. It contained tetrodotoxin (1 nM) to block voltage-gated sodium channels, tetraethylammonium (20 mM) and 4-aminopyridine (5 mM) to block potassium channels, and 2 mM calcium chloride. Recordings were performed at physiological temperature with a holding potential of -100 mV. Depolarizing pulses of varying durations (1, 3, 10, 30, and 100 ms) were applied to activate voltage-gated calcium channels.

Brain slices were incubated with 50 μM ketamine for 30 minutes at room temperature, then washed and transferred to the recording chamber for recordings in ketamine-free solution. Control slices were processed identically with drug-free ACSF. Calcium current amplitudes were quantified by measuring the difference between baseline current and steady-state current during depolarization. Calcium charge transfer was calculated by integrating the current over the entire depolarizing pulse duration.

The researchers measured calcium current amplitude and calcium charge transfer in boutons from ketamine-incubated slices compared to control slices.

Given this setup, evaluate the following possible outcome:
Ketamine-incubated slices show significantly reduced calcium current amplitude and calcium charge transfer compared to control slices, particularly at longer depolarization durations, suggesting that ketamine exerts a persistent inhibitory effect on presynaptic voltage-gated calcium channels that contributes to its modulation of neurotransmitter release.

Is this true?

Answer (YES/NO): NO